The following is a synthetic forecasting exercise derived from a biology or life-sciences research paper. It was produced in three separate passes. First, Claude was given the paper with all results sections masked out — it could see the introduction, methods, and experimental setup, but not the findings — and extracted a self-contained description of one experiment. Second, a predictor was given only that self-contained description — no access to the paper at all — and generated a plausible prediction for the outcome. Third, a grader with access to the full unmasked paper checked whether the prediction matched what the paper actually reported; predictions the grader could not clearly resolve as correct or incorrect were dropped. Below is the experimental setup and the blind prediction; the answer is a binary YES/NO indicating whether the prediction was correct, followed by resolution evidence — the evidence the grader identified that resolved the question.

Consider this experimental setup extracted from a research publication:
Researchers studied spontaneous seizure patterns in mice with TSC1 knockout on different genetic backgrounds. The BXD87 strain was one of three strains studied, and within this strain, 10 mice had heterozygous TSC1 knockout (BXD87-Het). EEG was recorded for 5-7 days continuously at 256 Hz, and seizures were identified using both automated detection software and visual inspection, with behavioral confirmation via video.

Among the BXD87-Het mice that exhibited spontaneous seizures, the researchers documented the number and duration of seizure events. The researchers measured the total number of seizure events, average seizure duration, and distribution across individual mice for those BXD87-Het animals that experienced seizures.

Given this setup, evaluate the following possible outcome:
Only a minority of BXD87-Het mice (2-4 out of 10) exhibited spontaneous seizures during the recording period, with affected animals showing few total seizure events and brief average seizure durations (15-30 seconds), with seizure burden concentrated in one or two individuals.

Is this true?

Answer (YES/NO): NO